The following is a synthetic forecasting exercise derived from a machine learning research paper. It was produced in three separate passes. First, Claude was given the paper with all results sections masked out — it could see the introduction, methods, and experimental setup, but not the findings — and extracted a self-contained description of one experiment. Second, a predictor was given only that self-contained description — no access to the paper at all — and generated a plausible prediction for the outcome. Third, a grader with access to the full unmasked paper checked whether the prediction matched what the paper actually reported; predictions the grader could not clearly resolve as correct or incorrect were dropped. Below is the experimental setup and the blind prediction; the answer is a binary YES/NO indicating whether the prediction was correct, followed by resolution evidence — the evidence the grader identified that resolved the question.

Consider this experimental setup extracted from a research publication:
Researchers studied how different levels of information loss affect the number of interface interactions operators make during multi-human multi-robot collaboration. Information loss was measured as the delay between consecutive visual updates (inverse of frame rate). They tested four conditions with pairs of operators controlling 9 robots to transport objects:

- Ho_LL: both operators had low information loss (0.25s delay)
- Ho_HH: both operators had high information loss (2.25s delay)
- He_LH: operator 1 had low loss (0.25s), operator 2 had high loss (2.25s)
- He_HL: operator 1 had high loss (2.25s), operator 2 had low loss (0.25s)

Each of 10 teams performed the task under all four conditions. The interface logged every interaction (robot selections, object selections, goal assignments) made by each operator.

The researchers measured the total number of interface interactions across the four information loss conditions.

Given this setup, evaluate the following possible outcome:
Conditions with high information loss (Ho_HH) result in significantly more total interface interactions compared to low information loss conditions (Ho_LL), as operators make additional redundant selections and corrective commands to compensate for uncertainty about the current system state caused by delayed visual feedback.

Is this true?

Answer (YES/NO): YES